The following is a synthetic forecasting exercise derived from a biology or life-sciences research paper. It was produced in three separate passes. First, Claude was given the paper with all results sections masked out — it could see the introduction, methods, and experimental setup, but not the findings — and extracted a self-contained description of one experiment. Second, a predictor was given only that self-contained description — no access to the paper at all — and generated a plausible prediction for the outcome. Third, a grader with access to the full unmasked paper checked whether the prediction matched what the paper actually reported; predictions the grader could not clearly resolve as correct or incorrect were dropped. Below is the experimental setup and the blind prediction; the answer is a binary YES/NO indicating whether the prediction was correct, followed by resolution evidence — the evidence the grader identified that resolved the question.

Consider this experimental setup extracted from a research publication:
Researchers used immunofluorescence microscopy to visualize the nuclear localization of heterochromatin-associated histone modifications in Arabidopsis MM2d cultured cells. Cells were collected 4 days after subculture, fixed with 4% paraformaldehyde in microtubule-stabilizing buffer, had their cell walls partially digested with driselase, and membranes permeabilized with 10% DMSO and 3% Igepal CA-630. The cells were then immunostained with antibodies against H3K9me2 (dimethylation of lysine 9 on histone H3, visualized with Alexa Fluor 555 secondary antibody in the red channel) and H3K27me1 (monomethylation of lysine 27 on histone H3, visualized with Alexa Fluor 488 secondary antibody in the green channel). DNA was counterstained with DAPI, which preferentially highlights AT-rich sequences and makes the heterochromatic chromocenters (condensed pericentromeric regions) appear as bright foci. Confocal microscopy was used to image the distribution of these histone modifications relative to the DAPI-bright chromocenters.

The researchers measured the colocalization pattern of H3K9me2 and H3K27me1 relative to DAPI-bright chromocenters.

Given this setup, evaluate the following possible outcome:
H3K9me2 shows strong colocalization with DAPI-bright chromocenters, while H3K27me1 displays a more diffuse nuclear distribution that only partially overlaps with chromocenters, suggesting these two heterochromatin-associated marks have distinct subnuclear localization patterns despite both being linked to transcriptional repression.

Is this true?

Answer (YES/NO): NO